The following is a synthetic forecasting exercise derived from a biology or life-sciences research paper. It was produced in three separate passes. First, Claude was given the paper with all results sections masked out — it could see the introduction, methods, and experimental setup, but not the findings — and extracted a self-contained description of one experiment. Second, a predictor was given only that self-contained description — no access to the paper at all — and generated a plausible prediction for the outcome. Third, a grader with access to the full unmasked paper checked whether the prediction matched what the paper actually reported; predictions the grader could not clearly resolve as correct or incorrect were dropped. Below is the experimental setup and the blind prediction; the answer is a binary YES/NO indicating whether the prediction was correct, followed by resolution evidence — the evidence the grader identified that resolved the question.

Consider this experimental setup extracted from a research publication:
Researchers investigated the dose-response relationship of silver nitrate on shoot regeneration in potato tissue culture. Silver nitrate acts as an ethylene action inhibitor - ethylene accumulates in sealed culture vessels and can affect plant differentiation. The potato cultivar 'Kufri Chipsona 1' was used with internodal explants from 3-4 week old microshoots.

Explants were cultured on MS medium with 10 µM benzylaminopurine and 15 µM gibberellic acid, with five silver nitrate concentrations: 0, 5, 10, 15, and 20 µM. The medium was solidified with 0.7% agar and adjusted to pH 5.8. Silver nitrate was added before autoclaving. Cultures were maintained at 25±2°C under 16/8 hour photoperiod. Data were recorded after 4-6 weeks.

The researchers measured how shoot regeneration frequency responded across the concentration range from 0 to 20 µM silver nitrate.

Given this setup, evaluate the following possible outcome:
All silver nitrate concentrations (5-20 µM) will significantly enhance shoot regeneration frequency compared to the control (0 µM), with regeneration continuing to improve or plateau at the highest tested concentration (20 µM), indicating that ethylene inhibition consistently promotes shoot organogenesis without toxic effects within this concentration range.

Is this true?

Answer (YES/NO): NO